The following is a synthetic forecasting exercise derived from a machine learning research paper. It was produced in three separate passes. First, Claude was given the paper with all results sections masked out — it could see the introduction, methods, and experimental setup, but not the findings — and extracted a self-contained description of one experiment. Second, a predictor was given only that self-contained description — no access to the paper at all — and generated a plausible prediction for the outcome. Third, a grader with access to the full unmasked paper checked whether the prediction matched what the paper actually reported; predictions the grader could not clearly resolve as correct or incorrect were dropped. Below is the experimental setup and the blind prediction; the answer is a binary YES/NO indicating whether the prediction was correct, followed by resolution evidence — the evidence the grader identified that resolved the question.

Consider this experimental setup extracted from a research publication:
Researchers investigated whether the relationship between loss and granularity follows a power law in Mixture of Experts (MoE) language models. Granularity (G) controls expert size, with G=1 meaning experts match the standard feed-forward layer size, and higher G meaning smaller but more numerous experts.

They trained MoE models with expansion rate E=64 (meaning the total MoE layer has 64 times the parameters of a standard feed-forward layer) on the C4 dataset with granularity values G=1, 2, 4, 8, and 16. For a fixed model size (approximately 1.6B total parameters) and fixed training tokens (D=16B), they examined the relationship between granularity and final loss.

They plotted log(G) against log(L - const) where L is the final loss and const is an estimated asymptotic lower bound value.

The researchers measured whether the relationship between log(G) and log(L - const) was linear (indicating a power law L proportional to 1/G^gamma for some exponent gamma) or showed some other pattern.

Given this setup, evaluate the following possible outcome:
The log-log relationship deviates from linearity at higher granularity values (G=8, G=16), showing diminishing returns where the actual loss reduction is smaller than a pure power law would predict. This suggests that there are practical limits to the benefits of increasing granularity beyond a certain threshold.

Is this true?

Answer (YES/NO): NO